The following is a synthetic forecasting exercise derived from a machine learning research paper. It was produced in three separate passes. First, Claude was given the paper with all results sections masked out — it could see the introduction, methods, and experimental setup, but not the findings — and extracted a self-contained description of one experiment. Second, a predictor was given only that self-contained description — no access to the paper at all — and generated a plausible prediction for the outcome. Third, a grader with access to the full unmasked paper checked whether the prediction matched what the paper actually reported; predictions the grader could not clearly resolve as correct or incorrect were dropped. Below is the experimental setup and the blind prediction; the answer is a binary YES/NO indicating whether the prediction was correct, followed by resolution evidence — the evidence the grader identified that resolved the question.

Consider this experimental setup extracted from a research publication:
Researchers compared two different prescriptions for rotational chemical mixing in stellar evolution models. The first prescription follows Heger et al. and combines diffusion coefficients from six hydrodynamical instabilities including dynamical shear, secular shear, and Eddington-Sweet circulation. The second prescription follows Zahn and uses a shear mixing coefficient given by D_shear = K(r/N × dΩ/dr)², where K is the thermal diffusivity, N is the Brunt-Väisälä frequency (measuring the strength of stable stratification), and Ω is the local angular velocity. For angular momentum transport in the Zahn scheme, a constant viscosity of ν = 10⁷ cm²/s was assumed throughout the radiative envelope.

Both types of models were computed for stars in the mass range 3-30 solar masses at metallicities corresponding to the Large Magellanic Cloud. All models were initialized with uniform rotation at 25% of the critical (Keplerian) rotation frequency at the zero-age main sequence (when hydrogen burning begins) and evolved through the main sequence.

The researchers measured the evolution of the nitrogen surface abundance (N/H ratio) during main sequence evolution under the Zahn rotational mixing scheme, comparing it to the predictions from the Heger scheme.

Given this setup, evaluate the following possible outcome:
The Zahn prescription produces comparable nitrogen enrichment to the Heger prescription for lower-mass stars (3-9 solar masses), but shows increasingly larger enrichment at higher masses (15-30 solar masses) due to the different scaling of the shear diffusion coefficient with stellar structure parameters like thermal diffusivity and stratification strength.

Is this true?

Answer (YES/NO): NO